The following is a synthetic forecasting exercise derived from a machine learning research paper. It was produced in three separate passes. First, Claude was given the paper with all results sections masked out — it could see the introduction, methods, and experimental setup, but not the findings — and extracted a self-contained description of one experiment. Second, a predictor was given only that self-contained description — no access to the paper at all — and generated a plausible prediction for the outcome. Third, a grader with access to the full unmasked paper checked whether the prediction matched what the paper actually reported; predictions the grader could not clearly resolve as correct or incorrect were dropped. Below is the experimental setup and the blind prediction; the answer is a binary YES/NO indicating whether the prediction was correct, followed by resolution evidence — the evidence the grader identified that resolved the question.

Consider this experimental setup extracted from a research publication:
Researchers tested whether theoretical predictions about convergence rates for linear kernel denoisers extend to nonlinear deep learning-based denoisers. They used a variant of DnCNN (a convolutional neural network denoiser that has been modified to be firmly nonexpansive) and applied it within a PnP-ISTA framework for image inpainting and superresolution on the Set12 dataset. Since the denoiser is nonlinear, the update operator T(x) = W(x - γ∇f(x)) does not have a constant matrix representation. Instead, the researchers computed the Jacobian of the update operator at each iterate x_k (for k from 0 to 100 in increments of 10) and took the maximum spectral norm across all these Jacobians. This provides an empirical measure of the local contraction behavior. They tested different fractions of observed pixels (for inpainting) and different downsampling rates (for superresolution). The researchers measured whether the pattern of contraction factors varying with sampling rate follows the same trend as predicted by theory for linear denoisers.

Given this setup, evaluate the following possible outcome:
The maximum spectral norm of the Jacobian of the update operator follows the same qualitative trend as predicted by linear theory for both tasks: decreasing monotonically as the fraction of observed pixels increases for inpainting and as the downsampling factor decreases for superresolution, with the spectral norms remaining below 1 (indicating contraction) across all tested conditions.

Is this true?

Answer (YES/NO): NO